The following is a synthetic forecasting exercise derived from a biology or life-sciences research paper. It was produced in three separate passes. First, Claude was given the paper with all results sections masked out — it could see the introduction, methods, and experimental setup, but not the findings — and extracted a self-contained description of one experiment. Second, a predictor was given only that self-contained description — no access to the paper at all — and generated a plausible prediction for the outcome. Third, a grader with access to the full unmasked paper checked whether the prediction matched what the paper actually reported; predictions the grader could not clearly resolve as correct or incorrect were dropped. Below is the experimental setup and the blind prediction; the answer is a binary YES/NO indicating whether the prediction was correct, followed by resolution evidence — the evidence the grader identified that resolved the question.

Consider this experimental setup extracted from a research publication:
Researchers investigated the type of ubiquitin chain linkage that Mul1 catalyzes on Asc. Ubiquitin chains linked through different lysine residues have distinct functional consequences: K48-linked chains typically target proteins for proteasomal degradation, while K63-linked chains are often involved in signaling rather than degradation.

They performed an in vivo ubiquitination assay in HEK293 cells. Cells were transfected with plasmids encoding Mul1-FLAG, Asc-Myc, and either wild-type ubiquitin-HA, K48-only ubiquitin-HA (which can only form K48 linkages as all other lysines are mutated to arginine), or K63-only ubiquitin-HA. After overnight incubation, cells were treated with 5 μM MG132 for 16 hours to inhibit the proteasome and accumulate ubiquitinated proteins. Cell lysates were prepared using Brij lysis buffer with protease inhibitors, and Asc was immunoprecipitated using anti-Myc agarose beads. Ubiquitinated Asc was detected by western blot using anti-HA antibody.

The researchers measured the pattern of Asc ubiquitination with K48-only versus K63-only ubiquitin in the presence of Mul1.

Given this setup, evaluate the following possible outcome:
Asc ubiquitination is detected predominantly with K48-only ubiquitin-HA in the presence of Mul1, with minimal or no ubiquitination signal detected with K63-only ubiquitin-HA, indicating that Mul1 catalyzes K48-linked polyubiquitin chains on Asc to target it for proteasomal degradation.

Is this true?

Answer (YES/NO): YES